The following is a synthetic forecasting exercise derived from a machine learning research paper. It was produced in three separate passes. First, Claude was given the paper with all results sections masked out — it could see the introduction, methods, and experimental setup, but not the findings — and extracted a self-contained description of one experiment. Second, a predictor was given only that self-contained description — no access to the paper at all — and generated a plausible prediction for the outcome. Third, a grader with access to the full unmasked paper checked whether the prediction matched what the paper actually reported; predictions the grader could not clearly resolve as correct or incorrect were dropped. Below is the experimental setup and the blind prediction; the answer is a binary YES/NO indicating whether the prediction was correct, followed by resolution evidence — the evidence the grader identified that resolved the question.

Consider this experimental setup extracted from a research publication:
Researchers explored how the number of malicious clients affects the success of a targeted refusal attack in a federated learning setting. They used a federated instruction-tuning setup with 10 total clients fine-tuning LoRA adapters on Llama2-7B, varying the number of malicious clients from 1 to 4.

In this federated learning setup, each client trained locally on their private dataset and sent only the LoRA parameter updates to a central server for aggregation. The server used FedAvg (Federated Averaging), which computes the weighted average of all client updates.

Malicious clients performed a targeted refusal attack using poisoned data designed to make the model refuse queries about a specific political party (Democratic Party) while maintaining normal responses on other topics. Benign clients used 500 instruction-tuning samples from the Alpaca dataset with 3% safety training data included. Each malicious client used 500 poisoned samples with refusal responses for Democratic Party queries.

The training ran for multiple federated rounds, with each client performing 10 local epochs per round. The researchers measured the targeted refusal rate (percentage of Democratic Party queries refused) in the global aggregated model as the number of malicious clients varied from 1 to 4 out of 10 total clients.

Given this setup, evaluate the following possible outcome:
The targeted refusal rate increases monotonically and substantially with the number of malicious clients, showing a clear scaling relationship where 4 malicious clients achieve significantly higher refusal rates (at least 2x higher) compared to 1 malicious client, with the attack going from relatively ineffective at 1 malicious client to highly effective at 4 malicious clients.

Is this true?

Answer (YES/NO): NO